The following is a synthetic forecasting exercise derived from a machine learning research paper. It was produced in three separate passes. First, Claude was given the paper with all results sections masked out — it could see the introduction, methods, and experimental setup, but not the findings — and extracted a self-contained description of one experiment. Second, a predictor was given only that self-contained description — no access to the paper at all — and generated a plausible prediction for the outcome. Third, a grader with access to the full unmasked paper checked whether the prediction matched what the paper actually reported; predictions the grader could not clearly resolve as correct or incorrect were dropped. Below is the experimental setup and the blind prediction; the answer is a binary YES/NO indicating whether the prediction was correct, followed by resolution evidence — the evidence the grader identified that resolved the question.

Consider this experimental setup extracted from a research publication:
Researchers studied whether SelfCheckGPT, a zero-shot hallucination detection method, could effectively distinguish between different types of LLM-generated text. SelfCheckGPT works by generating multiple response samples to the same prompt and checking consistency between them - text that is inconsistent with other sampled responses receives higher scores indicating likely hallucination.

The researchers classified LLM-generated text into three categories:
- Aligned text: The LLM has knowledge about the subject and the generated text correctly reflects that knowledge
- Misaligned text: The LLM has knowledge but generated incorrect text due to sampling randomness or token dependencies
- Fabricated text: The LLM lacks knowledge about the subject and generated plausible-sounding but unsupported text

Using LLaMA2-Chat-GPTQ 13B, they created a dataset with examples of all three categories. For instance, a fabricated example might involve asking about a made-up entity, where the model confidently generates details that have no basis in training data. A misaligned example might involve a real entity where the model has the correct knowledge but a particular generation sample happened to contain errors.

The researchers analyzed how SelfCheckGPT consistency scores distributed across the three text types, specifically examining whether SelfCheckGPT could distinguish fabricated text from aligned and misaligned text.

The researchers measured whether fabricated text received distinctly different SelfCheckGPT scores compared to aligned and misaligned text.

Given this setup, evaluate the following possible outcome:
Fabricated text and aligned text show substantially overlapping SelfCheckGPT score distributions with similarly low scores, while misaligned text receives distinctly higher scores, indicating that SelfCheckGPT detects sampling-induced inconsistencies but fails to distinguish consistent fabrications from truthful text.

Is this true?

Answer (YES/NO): YES